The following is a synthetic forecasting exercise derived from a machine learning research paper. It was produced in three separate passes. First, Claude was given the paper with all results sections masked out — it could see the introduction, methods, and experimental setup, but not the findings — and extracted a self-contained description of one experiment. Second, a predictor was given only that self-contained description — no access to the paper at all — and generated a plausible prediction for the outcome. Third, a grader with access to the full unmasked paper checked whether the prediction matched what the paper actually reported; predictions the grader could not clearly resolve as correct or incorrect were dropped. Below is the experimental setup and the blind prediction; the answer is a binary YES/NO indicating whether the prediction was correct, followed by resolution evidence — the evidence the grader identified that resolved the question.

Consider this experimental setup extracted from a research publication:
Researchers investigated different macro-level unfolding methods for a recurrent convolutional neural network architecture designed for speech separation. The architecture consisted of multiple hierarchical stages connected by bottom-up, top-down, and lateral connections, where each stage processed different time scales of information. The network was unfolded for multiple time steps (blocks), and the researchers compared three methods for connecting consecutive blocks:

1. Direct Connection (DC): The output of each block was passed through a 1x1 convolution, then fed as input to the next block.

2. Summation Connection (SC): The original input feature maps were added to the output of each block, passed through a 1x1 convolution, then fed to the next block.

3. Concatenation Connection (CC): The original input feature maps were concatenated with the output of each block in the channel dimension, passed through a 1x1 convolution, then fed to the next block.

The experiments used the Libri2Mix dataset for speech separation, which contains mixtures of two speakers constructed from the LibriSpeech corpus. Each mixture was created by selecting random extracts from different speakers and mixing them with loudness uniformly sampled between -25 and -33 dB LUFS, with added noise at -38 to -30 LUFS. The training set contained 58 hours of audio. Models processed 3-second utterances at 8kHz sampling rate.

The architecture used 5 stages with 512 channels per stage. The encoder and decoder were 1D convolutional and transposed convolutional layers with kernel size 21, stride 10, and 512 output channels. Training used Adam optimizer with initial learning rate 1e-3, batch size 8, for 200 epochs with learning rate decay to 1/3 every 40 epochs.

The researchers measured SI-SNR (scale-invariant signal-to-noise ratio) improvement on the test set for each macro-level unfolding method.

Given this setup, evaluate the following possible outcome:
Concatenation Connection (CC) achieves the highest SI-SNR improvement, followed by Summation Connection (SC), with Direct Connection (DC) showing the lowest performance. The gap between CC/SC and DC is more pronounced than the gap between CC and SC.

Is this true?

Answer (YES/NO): NO